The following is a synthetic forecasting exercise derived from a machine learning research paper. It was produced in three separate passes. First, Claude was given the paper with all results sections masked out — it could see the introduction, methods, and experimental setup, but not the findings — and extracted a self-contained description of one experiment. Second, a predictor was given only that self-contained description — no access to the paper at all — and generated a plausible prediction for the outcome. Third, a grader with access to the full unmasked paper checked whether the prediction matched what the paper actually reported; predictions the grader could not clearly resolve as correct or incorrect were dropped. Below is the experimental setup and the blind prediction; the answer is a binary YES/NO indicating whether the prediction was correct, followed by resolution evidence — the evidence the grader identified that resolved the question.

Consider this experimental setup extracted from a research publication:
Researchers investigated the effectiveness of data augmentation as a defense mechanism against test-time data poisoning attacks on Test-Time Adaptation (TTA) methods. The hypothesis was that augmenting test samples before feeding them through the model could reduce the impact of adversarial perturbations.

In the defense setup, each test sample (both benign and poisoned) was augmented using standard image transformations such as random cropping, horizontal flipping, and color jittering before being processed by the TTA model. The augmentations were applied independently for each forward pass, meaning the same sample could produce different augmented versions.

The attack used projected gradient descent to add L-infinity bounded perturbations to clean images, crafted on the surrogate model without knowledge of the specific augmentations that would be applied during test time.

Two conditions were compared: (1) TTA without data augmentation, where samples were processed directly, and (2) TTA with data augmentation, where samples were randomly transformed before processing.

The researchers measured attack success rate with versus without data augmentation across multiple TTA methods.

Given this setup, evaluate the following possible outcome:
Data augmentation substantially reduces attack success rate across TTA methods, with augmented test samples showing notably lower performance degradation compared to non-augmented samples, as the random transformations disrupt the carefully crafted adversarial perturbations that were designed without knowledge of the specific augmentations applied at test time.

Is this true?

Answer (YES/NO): YES